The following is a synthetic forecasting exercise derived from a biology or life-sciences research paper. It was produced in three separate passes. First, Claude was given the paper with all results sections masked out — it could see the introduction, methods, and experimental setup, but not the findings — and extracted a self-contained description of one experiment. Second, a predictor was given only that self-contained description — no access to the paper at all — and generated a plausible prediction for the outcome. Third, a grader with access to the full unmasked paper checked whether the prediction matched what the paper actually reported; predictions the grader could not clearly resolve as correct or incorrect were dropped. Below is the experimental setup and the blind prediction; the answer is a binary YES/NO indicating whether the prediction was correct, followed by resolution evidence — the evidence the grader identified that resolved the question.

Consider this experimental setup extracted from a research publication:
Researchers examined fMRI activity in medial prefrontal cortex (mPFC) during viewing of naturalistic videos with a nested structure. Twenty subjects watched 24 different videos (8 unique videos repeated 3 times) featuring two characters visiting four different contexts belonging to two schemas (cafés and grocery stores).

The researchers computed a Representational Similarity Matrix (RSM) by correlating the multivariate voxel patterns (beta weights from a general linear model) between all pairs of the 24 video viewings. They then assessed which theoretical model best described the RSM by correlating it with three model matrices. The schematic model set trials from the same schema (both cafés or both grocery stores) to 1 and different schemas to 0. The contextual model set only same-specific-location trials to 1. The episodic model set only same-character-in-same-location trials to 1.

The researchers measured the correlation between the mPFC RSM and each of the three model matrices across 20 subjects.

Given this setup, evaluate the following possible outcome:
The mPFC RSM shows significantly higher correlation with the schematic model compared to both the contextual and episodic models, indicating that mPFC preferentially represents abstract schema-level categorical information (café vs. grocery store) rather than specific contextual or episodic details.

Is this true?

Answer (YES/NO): YES